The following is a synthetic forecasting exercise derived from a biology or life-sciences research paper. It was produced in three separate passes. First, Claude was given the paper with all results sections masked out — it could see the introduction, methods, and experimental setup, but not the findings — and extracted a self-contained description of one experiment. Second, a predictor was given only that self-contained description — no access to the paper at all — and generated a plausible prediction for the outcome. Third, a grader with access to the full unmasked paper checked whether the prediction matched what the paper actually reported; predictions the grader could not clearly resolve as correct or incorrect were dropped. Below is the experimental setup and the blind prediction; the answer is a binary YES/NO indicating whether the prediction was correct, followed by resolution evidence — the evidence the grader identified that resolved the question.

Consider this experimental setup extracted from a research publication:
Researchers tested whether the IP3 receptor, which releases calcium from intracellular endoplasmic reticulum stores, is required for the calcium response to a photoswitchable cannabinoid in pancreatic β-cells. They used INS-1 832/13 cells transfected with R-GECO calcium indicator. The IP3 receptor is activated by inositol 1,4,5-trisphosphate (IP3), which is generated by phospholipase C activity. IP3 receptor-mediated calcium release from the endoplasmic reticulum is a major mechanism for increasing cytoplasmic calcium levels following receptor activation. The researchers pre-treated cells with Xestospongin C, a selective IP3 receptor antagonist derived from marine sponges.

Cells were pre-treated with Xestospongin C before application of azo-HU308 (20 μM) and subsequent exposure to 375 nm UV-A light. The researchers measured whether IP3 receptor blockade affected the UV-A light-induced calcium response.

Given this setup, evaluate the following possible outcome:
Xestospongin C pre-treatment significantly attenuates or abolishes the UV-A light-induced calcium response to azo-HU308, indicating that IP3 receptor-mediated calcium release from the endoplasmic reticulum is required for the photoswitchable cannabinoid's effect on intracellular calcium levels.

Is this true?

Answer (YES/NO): NO